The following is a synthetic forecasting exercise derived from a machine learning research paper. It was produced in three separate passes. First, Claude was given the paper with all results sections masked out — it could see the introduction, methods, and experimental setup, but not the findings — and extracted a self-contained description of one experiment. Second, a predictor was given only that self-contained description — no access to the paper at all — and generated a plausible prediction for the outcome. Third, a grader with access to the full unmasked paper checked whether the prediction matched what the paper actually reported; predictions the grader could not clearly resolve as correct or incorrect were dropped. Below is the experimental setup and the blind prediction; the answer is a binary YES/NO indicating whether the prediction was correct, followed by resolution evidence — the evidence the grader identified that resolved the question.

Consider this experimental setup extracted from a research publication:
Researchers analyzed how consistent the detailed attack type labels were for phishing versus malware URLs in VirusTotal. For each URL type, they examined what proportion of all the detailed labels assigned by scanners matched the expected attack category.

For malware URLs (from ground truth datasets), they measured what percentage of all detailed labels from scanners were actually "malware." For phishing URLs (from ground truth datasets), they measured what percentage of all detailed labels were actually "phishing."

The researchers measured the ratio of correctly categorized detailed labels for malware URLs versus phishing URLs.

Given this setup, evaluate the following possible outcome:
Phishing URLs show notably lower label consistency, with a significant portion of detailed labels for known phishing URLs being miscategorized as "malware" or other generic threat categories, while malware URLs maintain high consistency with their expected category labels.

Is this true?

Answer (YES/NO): YES